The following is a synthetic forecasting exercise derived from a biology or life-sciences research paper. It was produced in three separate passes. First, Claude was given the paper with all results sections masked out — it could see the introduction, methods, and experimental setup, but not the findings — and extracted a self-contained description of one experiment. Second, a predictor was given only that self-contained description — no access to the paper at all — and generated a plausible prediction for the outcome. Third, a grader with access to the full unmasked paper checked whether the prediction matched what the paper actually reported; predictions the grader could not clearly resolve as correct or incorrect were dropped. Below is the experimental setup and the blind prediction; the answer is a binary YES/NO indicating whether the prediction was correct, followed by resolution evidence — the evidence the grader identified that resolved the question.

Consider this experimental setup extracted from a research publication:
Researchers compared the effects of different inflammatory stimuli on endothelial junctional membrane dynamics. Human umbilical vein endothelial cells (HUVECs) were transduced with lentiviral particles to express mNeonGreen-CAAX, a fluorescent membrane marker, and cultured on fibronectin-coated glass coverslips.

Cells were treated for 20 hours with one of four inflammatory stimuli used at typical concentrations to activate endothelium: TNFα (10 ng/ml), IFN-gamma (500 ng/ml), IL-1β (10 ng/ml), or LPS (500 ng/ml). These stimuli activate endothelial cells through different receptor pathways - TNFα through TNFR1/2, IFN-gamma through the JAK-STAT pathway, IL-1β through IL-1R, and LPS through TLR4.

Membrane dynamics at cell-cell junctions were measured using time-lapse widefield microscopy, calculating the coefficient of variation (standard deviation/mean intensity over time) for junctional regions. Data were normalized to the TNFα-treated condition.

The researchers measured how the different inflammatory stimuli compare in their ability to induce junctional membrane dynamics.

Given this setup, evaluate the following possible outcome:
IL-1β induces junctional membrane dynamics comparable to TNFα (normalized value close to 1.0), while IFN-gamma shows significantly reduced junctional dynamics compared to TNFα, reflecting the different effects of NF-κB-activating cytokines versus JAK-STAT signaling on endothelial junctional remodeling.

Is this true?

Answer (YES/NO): NO